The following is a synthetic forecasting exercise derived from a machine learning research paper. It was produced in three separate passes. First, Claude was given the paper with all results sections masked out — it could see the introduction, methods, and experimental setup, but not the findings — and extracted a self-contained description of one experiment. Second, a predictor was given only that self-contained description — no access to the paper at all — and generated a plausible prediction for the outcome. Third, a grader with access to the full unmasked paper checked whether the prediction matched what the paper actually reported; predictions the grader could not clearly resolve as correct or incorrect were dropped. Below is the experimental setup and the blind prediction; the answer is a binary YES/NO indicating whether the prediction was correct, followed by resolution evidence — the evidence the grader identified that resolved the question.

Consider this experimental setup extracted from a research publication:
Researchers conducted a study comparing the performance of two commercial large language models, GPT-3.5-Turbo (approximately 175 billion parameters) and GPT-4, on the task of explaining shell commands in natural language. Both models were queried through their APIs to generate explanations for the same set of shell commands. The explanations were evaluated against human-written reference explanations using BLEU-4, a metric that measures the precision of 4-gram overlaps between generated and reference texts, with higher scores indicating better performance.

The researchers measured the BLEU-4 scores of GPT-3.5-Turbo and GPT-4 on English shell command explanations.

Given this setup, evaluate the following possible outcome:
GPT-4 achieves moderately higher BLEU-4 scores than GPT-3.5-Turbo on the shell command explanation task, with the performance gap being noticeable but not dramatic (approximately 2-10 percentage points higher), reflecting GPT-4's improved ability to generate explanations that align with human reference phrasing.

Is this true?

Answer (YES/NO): NO